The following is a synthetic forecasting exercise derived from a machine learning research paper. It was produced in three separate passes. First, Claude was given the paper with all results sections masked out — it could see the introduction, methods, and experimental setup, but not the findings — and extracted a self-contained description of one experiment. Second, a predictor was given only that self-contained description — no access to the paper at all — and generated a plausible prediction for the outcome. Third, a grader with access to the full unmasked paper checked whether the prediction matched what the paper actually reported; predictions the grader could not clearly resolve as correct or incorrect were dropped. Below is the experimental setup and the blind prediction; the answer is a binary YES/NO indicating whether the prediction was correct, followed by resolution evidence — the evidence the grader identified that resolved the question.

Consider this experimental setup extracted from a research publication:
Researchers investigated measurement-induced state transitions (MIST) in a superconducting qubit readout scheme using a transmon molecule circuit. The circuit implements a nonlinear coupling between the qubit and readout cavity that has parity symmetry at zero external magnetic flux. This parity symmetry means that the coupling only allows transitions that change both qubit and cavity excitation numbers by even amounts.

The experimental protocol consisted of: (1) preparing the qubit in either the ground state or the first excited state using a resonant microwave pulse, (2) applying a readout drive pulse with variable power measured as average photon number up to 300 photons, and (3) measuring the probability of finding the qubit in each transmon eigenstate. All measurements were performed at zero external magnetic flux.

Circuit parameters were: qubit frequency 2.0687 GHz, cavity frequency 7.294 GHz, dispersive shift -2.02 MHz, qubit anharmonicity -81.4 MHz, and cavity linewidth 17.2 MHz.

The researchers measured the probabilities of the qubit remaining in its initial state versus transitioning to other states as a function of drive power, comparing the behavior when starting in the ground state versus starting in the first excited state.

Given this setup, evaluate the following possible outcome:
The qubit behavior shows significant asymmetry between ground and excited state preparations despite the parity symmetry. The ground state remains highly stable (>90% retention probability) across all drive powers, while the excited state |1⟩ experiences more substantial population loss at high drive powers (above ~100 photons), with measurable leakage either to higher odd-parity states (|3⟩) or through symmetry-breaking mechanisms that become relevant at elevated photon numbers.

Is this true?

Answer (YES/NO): NO